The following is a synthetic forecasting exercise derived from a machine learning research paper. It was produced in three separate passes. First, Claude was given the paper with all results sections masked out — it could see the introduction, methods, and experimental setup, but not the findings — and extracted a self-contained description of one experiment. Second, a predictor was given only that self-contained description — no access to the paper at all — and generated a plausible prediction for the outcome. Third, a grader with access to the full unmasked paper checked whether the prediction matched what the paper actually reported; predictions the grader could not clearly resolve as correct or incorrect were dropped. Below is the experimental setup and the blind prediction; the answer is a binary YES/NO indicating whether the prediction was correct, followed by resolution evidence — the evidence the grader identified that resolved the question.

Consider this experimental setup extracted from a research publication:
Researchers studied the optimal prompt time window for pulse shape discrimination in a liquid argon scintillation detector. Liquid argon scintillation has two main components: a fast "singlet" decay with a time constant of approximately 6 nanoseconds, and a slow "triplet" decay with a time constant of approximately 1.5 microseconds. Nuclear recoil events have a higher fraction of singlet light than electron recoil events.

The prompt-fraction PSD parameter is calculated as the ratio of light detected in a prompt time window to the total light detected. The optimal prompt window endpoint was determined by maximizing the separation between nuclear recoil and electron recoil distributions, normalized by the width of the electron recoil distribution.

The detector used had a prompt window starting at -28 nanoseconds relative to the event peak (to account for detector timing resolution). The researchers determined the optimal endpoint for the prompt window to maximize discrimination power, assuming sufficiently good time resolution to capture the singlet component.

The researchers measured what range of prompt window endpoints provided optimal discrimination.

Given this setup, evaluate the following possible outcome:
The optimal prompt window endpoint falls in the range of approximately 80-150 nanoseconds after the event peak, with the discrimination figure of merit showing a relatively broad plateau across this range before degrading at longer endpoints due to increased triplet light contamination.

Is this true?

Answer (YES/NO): NO